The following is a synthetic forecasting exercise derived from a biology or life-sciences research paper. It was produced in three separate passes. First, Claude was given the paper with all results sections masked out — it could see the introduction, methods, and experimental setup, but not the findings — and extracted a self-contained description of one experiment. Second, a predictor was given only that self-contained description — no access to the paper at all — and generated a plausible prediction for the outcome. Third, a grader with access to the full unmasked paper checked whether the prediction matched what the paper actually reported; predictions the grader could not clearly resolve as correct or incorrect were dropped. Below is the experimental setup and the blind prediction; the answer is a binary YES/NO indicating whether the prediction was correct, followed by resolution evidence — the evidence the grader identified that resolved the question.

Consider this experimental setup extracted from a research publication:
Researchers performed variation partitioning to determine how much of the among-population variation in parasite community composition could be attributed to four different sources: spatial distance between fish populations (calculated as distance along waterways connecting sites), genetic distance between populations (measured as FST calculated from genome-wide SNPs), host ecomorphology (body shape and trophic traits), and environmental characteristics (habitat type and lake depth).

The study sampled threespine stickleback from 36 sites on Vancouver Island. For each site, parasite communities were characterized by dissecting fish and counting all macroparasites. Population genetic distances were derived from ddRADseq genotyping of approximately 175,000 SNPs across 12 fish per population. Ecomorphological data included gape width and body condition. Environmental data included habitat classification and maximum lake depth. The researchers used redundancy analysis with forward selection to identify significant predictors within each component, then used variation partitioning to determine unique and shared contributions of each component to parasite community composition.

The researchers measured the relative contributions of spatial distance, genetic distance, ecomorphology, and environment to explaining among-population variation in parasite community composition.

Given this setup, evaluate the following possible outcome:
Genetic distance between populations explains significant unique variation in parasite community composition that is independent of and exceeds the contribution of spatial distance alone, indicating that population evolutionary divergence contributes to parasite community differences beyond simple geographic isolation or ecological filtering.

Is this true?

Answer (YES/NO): YES